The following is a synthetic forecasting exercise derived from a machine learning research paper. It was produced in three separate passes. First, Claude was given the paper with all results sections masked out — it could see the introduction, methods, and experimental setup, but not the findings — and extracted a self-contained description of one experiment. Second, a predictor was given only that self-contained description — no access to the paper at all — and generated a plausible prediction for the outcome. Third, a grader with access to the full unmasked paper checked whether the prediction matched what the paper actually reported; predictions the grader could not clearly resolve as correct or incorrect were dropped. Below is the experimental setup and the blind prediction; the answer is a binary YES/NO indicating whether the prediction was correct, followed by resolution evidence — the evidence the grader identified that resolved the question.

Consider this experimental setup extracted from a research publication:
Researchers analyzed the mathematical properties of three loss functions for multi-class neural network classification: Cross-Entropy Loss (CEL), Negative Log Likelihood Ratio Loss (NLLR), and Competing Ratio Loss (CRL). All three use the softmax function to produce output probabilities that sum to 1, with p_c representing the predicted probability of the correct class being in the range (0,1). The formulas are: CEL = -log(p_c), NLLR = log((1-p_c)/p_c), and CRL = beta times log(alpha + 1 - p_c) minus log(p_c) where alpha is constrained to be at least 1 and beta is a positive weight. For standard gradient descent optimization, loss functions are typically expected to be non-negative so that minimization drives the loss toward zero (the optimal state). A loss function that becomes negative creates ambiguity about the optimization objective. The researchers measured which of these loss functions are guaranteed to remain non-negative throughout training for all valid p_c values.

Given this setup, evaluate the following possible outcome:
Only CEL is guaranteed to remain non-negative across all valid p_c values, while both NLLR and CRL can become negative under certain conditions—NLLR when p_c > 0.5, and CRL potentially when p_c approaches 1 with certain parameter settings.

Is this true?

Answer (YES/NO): NO